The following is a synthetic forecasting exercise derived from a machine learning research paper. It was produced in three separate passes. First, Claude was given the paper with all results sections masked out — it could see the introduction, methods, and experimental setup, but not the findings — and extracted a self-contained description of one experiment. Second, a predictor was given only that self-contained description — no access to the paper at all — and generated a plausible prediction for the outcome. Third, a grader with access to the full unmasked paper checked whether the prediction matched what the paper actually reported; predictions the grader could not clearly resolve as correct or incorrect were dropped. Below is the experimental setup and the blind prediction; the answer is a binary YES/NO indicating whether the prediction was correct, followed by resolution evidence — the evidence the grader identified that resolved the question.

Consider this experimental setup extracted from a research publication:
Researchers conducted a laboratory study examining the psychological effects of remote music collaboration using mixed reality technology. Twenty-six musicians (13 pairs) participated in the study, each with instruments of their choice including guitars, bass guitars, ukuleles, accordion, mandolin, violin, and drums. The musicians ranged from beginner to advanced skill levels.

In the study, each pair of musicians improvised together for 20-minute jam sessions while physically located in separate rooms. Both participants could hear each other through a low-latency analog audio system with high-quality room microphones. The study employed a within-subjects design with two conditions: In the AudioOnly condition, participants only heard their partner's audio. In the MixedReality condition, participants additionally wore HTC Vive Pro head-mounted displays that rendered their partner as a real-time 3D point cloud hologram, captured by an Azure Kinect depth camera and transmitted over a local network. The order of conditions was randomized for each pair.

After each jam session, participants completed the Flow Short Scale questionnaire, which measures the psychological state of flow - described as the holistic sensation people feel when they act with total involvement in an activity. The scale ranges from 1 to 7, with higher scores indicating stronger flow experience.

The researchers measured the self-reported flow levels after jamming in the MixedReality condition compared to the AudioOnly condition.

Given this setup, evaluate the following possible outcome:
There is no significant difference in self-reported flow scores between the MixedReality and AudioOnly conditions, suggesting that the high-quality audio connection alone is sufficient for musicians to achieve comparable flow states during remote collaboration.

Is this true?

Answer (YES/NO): YES